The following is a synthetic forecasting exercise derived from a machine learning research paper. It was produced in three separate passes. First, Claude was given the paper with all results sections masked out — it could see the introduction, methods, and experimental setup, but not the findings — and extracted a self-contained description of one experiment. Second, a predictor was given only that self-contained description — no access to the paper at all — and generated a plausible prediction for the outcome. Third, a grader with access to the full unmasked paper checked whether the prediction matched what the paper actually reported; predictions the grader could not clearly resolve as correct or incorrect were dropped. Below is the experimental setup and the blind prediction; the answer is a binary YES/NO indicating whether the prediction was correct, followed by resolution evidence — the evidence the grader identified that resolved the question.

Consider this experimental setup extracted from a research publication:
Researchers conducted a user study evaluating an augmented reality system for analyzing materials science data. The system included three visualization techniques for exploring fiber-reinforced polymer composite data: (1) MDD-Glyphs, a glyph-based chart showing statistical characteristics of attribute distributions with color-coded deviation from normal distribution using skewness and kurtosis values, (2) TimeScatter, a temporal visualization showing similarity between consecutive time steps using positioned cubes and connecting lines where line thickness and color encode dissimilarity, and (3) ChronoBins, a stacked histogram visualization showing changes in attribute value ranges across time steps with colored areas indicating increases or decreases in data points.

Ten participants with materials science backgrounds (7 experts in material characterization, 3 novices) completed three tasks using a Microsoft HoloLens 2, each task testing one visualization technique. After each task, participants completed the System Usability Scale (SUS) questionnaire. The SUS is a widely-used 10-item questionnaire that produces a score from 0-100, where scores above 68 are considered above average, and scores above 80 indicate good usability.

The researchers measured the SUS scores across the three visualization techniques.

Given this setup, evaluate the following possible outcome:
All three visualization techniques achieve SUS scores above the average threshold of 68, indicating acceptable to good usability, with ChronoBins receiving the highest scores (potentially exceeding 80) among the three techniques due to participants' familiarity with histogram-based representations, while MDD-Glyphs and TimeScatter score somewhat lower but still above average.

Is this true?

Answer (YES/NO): NO